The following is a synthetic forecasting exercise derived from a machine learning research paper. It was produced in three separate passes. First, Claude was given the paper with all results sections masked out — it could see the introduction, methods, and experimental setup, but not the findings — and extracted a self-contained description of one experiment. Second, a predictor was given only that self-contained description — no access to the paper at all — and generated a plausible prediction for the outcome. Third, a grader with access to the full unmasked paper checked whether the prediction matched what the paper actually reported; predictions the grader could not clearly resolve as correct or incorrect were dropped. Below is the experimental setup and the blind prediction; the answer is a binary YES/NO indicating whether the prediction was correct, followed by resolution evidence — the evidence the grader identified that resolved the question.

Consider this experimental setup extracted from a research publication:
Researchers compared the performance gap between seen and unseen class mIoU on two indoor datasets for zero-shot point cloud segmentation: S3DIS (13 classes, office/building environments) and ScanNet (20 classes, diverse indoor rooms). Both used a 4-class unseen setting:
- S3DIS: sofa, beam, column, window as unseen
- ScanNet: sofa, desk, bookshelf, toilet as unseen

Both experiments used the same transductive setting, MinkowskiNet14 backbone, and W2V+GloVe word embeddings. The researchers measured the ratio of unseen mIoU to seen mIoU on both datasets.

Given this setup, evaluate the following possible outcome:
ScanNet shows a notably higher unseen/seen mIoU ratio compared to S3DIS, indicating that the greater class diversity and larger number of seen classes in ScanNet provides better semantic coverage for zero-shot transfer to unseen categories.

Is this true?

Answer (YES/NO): YES